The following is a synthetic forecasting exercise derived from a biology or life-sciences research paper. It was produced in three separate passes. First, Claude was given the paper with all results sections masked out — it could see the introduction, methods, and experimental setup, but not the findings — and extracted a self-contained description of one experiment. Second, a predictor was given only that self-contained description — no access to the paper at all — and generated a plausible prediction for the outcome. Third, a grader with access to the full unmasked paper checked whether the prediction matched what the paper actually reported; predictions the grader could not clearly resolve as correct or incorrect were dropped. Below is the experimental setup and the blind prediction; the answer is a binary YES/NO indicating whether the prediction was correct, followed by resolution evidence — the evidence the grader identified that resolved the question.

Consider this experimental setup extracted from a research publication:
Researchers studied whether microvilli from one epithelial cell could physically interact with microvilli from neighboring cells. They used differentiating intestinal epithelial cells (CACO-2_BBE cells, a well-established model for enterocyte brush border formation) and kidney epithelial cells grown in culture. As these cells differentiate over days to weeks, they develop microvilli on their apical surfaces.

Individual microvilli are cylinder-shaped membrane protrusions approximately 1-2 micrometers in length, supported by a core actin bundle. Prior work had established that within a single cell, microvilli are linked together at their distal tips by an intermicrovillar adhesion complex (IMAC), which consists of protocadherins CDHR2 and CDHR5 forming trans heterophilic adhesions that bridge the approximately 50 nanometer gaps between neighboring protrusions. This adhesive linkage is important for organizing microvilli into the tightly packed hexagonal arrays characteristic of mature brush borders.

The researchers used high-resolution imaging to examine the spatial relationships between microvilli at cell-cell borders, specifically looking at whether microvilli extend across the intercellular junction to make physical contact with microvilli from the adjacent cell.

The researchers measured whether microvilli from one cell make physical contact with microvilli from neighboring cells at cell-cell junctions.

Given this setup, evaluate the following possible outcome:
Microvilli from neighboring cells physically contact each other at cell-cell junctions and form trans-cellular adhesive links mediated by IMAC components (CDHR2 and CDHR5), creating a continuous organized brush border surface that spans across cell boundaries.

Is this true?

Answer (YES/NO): YES